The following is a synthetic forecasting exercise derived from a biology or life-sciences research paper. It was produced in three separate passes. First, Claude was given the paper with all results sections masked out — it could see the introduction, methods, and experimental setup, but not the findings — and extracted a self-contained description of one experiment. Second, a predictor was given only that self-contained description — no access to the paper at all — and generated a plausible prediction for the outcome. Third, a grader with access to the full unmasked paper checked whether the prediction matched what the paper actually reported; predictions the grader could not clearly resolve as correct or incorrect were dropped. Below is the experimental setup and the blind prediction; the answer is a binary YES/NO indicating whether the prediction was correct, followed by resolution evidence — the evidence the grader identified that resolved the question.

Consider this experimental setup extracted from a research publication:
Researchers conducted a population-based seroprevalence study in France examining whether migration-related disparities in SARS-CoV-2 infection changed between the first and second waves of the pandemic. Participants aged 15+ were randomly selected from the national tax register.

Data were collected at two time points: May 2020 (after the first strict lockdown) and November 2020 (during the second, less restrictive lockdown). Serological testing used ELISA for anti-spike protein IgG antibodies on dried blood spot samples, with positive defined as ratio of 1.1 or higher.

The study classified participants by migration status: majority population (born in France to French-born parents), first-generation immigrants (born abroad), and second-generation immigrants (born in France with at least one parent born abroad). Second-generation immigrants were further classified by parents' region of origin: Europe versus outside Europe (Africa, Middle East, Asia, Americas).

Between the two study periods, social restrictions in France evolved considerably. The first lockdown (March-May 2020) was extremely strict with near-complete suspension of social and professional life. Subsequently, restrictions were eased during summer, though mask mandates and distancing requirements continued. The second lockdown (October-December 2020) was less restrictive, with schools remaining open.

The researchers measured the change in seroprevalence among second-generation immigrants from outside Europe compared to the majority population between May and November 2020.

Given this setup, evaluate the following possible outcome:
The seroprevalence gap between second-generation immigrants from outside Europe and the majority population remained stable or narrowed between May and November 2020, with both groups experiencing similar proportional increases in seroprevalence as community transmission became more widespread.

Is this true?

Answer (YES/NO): NO